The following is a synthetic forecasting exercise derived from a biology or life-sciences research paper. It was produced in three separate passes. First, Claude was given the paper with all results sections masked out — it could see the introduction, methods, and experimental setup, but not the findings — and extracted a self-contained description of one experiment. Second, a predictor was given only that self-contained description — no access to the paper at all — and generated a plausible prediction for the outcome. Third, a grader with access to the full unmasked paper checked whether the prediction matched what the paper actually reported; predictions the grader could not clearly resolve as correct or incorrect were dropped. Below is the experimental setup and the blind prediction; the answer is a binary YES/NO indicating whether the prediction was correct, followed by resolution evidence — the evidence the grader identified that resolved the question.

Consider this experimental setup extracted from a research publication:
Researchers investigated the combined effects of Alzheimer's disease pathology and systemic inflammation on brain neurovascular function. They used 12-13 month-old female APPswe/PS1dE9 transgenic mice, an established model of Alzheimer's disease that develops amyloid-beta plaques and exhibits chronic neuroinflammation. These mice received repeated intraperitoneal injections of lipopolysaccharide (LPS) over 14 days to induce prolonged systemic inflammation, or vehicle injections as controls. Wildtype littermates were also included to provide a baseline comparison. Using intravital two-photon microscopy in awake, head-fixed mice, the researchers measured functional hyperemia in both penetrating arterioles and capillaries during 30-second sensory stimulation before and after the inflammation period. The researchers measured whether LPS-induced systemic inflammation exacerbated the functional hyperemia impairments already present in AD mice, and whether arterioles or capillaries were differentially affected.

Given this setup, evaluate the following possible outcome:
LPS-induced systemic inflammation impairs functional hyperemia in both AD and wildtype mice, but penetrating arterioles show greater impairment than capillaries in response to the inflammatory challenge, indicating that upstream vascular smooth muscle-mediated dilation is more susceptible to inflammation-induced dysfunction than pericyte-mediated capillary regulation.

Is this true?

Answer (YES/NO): YES